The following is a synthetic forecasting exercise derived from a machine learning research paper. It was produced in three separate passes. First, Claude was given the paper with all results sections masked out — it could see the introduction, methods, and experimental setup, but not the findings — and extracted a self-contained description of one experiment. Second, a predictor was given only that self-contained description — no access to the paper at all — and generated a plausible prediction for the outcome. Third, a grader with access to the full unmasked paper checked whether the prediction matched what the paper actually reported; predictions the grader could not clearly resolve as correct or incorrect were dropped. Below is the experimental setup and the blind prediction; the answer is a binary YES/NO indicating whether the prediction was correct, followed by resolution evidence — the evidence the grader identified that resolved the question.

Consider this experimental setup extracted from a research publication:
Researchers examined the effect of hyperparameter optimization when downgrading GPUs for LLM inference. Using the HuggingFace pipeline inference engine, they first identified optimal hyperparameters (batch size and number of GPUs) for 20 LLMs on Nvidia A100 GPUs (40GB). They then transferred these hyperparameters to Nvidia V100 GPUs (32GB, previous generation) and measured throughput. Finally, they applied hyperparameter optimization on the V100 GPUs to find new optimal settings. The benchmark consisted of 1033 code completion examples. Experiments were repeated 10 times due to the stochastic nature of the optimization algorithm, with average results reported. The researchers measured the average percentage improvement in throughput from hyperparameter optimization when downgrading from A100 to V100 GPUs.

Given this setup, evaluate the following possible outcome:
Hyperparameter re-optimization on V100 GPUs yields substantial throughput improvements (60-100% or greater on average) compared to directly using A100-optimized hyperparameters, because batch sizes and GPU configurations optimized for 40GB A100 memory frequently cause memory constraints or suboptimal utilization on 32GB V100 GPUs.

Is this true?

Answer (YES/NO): NO